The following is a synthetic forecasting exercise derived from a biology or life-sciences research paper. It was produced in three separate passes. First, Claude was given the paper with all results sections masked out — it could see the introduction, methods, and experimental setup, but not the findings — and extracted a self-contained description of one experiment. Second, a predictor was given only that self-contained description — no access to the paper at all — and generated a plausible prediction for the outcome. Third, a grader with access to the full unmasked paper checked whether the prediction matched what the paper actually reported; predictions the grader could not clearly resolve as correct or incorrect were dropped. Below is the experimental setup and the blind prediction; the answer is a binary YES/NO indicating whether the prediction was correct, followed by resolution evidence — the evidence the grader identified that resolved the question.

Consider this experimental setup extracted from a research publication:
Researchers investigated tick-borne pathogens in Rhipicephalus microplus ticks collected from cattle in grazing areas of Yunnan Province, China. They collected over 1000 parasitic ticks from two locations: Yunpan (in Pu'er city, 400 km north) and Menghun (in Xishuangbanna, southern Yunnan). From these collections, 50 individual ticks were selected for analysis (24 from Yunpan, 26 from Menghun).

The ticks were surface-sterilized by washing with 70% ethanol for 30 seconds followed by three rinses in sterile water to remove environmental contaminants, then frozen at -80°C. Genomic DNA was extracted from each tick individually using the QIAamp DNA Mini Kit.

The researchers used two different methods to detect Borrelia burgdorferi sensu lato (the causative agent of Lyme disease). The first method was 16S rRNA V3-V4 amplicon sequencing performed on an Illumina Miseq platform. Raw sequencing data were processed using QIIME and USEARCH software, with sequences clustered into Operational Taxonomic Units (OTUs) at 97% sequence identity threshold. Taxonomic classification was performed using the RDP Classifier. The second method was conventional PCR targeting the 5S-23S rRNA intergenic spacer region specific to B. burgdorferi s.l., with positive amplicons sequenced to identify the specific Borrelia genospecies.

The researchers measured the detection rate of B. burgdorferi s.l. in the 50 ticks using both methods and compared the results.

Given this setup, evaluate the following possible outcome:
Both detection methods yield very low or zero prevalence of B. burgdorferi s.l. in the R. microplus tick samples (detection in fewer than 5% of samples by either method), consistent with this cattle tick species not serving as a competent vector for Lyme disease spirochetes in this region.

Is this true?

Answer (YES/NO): NO